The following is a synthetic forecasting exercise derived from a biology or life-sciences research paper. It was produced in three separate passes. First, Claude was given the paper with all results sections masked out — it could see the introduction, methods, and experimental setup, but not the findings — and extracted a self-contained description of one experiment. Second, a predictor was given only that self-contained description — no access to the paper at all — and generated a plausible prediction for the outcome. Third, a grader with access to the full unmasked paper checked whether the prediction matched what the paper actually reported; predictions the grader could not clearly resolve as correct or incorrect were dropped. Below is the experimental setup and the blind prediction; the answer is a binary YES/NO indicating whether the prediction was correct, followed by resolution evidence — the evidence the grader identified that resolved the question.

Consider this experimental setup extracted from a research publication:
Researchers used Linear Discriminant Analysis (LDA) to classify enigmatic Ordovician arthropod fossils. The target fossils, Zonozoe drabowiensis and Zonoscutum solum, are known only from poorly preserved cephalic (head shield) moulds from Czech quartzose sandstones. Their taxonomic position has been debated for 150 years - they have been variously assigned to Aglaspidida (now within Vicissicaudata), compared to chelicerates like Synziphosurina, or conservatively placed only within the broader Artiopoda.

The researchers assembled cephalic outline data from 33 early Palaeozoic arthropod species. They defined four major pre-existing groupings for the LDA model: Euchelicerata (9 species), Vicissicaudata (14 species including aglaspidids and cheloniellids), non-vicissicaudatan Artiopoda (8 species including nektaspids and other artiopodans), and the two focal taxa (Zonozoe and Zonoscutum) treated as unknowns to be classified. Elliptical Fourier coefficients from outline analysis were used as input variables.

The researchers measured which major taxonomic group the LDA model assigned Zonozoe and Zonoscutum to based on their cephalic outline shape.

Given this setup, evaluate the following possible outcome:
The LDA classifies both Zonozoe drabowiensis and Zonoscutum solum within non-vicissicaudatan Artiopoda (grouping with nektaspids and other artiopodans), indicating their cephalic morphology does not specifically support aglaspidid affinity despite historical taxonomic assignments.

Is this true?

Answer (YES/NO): NO